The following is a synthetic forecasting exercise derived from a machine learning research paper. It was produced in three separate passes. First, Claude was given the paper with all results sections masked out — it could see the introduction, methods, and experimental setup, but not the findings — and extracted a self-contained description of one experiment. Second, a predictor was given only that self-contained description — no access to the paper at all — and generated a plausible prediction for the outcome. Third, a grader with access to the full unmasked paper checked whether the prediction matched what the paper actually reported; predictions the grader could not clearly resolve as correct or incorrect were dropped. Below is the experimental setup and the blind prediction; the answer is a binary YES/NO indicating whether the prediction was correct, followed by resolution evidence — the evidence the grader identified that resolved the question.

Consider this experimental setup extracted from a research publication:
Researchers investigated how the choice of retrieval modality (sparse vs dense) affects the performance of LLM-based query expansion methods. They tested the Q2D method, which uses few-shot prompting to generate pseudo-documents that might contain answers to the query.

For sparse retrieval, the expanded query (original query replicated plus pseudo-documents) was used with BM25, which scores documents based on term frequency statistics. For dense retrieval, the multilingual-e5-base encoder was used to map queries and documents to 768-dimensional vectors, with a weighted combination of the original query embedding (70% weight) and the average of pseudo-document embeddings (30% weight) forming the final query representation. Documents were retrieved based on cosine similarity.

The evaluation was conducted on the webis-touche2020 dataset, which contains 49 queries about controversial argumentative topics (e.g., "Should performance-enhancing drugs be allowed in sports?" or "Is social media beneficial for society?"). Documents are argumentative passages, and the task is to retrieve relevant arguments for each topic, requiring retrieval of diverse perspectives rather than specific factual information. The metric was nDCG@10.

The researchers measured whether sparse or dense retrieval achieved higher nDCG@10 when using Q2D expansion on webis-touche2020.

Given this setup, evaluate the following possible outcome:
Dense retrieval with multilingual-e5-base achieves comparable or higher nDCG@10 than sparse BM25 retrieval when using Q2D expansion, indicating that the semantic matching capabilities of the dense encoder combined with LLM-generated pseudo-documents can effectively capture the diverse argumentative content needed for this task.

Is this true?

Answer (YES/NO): NO